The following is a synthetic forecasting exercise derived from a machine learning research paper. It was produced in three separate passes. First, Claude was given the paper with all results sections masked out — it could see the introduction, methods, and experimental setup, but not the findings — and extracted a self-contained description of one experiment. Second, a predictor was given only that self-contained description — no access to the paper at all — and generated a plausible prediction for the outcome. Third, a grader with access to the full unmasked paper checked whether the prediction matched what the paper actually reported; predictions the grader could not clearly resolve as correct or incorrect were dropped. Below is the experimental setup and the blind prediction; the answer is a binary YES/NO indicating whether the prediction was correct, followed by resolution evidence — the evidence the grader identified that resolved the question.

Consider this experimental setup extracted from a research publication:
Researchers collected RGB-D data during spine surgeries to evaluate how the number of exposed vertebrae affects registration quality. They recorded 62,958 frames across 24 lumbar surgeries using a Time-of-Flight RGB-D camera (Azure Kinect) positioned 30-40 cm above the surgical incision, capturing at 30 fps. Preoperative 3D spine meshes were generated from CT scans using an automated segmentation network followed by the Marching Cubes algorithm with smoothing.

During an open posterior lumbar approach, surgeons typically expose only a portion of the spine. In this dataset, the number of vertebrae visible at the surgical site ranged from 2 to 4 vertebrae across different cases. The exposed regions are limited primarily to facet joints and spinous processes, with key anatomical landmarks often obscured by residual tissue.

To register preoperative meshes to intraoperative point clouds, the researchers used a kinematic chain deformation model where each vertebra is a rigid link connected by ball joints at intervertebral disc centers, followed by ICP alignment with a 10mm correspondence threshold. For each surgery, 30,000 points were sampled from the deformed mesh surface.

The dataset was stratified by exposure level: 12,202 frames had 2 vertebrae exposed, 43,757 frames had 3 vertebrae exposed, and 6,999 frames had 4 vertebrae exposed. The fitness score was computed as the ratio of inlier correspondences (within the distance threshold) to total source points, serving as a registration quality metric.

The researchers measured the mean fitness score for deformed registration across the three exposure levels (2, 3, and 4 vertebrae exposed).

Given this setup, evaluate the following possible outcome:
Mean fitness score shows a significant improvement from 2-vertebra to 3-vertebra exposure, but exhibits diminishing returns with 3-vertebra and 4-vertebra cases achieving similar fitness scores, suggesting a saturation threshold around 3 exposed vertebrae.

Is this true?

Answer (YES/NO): YES